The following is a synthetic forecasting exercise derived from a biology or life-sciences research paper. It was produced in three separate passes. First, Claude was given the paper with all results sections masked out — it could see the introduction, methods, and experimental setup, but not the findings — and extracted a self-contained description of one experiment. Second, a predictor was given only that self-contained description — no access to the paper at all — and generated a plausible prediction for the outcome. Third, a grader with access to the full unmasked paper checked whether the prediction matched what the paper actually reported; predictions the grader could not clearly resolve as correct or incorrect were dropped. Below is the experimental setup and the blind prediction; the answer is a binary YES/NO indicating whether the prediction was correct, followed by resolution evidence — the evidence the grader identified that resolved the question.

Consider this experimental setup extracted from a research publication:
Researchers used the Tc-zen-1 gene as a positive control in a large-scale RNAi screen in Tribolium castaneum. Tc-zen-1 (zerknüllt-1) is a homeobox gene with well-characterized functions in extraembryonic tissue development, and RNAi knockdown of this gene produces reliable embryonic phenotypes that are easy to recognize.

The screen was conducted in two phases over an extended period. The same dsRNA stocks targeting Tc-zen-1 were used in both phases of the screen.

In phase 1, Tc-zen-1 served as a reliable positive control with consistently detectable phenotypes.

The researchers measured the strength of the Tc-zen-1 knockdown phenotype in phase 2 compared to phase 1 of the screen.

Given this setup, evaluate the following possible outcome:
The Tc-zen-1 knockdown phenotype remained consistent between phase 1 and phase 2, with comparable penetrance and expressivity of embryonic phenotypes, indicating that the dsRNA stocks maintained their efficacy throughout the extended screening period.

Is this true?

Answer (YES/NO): NO